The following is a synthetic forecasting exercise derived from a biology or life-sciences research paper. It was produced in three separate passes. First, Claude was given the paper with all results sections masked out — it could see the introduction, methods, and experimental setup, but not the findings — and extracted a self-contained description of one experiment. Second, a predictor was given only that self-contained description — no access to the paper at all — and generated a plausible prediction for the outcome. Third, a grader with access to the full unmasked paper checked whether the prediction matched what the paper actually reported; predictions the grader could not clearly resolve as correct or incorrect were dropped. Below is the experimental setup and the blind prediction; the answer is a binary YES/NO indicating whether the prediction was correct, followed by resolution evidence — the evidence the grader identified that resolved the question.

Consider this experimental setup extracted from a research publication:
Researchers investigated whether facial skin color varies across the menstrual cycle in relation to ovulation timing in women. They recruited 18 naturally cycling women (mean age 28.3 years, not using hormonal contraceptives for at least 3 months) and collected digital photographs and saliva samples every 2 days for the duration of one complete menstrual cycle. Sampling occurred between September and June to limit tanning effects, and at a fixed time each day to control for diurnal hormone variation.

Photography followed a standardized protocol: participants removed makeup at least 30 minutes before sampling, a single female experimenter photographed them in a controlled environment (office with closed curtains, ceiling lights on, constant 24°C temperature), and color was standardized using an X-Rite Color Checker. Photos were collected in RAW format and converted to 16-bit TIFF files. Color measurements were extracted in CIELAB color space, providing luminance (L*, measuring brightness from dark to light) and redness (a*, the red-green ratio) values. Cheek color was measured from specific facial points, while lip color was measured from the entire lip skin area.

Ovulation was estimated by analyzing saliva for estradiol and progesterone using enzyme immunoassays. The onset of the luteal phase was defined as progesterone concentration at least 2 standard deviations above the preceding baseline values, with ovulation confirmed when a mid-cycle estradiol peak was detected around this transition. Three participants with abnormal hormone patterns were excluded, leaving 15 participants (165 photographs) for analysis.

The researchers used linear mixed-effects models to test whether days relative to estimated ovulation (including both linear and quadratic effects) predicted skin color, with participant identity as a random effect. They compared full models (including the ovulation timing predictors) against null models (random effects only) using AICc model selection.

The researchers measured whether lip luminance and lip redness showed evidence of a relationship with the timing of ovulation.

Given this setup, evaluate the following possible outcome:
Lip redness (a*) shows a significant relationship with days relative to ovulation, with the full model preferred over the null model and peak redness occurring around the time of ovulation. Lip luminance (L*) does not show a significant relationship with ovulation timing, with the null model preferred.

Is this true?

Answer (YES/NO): NO